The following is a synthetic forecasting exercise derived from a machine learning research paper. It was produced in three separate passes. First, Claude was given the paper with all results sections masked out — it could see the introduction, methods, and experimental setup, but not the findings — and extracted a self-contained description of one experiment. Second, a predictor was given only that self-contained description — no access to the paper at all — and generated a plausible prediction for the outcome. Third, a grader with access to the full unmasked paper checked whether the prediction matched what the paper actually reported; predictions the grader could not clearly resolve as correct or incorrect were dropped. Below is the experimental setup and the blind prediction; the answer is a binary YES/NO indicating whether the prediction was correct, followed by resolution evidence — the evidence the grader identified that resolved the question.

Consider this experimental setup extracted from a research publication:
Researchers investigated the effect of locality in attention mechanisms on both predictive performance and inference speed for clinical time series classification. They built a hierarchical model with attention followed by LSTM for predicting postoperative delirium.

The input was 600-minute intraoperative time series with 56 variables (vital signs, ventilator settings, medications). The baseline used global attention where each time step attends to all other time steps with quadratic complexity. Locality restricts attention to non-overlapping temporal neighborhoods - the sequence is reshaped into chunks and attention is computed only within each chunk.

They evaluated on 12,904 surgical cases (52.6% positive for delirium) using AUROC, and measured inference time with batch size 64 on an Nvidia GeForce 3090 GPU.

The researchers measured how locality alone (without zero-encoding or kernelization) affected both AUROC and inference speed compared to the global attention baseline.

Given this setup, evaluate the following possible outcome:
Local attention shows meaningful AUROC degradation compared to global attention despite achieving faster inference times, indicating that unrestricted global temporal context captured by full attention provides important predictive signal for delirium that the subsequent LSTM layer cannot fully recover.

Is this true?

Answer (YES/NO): NO